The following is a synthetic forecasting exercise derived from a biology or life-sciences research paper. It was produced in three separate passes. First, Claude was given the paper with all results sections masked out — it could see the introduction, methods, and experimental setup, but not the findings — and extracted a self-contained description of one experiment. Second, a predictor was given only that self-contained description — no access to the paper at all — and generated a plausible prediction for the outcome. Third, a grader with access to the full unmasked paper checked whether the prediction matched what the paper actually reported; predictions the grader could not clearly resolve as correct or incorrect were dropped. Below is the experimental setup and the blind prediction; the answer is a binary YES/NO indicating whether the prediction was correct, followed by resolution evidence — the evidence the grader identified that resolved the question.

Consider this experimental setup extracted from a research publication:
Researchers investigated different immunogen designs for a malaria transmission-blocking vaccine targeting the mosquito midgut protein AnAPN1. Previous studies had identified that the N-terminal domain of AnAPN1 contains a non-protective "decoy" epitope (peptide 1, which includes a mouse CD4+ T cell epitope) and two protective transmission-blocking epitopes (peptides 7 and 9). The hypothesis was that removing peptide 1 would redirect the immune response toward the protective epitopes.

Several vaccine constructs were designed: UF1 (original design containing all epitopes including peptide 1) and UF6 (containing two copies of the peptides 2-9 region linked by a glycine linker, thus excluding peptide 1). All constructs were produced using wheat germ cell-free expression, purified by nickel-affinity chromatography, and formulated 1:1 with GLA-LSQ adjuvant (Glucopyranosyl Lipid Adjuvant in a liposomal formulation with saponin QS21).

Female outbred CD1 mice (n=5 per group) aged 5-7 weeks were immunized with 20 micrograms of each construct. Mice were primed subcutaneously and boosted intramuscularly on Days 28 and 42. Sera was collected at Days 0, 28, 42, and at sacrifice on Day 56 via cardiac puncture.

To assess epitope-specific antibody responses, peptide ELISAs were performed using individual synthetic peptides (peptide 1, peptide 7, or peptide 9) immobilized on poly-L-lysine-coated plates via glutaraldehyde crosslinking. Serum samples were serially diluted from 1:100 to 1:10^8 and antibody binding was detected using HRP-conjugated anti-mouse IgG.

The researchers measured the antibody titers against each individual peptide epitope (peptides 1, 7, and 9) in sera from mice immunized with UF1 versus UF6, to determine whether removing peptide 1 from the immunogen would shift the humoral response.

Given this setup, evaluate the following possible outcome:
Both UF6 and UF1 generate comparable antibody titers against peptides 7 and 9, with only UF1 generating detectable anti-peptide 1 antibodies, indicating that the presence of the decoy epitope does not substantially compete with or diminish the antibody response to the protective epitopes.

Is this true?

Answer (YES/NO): NO